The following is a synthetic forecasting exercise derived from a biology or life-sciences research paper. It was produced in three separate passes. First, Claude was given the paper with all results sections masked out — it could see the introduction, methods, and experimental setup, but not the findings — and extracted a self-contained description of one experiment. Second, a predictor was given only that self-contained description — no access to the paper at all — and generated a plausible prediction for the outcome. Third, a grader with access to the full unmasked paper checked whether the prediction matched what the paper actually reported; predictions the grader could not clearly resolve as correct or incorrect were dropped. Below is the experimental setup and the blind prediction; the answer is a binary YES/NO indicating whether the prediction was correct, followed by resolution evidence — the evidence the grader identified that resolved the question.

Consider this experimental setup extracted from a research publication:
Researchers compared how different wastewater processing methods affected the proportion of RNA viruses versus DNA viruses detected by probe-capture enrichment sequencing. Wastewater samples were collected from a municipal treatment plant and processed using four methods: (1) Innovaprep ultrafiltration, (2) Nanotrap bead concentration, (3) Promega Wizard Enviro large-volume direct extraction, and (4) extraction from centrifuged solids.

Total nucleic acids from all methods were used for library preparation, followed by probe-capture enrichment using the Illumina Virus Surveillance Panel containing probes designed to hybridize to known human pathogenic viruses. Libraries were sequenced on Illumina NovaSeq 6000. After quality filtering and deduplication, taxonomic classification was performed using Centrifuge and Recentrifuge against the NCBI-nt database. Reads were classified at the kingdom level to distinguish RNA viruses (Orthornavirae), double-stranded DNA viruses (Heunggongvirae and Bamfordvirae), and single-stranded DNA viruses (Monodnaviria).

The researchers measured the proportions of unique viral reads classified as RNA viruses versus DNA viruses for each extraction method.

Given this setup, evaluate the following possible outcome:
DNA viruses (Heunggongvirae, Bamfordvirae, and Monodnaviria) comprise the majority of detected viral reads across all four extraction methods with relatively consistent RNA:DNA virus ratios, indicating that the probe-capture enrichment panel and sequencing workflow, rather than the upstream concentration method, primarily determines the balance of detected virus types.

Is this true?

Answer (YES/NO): NO